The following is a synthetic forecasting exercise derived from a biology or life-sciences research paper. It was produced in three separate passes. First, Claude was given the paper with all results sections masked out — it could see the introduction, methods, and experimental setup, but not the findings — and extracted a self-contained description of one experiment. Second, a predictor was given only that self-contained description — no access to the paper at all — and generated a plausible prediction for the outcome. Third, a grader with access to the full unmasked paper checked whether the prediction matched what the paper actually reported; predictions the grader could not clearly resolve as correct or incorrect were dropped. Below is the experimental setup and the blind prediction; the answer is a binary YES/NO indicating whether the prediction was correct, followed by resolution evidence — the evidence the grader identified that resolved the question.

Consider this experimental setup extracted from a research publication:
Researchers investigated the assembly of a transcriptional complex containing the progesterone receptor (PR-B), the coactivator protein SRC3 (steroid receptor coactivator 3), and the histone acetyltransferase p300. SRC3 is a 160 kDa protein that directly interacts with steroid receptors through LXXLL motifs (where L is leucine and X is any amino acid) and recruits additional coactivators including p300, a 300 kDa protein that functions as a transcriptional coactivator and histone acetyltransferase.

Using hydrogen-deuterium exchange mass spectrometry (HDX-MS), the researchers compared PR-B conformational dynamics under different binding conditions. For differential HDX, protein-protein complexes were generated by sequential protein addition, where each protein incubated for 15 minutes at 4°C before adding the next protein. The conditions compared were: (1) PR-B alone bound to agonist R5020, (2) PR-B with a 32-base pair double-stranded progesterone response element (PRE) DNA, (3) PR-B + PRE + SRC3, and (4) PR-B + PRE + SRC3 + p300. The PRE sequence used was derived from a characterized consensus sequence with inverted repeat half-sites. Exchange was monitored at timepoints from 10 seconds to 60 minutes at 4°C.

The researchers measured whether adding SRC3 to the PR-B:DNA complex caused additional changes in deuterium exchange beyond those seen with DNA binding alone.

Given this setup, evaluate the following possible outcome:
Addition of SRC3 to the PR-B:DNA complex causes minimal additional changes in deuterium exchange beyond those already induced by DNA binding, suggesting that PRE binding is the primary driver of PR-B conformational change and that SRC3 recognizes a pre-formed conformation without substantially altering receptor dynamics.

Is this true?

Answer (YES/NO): NO